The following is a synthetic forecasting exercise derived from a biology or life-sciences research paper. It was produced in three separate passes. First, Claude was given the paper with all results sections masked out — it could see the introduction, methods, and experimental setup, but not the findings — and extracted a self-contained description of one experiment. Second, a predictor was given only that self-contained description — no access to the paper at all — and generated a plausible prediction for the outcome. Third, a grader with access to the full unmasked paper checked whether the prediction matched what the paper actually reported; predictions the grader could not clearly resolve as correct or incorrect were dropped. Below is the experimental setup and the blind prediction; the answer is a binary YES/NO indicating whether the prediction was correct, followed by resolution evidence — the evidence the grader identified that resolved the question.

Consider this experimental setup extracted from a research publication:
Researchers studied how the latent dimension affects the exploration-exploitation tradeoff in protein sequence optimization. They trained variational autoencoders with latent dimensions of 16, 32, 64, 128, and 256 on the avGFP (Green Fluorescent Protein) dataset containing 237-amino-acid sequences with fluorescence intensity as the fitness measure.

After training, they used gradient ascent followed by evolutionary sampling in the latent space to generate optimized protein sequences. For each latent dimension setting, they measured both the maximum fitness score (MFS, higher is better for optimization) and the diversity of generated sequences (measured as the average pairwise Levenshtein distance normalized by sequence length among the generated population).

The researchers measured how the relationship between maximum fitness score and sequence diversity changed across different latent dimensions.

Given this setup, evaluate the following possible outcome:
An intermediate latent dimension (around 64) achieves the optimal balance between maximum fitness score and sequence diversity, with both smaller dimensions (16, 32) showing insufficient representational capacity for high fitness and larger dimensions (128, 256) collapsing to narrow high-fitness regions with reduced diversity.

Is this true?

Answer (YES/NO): NO